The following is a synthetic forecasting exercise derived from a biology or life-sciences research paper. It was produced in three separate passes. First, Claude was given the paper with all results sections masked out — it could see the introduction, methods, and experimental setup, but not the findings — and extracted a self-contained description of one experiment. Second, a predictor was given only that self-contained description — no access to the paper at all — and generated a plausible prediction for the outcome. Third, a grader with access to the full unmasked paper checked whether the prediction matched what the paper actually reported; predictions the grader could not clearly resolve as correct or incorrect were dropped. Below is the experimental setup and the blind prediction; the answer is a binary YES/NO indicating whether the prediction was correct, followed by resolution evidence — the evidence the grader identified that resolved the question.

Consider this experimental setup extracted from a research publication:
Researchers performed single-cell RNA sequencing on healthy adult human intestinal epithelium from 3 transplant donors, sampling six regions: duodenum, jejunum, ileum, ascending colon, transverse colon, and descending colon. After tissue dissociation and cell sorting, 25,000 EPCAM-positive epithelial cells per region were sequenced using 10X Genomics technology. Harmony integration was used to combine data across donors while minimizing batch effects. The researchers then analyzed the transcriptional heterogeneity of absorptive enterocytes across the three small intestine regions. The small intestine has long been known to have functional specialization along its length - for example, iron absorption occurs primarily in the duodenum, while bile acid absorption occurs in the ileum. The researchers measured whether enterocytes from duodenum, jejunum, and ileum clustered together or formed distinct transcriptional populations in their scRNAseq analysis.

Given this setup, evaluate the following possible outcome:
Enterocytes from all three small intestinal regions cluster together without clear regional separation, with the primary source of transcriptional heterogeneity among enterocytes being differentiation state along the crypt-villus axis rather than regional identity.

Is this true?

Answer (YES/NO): YES